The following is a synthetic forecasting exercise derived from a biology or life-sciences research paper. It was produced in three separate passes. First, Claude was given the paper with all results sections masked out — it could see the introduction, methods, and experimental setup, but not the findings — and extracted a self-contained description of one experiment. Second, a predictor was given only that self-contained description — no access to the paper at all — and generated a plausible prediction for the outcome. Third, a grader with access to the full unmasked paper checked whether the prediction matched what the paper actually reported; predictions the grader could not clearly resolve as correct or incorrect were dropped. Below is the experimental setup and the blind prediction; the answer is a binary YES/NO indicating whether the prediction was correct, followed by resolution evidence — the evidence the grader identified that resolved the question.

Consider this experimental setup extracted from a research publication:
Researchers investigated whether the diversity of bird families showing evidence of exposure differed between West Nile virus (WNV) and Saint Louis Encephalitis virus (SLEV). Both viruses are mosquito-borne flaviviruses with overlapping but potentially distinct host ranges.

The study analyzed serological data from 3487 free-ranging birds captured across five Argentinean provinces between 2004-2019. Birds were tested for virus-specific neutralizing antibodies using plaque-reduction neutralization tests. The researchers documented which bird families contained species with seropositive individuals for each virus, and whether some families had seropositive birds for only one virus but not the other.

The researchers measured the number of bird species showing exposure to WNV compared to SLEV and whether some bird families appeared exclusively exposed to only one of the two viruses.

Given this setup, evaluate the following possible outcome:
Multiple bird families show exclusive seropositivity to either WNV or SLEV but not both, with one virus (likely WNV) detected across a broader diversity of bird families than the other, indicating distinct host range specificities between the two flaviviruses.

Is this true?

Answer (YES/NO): NO